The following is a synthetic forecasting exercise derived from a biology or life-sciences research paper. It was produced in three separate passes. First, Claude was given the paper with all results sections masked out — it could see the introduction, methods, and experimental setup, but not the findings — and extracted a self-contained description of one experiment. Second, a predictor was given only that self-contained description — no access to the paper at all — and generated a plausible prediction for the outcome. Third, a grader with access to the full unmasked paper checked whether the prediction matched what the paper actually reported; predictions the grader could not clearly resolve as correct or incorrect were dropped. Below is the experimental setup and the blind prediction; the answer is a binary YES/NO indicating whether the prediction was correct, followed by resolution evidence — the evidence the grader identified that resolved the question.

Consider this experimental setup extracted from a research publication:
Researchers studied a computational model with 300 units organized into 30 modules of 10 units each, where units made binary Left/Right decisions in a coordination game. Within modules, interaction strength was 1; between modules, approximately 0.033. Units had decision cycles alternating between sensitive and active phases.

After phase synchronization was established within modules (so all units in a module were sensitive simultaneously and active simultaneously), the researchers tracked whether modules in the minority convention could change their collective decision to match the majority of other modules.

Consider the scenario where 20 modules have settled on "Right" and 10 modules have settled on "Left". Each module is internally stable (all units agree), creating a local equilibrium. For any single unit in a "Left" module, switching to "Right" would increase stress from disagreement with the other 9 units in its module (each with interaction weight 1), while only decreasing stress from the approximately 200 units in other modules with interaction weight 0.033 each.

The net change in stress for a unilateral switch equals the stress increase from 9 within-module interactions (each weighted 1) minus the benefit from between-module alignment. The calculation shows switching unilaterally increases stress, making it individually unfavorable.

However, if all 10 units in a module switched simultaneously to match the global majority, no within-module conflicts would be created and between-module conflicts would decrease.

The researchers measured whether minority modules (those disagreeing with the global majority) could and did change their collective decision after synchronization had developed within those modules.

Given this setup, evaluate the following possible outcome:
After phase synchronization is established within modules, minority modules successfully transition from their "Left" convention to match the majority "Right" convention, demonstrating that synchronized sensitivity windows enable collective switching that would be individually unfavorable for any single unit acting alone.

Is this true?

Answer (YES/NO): YES